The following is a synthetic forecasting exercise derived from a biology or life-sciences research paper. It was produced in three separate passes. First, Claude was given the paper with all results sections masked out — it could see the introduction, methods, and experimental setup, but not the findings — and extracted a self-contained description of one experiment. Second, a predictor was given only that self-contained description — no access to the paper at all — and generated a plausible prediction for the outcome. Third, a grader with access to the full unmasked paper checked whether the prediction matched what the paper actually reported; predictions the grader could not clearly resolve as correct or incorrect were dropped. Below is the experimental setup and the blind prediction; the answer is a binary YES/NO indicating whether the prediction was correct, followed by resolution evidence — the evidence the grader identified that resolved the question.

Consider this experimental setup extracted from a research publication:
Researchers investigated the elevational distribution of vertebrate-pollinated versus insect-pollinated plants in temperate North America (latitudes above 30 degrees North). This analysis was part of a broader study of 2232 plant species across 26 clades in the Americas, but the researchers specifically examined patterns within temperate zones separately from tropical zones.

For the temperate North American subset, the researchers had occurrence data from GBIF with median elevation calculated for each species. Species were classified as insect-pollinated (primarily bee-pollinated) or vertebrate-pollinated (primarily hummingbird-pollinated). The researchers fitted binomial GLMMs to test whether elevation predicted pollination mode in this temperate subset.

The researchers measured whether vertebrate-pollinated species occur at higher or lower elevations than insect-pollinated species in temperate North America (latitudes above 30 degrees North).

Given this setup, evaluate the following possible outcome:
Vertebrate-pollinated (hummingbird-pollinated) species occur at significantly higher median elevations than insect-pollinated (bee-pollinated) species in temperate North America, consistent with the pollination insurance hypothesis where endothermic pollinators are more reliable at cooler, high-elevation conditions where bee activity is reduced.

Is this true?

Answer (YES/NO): NO